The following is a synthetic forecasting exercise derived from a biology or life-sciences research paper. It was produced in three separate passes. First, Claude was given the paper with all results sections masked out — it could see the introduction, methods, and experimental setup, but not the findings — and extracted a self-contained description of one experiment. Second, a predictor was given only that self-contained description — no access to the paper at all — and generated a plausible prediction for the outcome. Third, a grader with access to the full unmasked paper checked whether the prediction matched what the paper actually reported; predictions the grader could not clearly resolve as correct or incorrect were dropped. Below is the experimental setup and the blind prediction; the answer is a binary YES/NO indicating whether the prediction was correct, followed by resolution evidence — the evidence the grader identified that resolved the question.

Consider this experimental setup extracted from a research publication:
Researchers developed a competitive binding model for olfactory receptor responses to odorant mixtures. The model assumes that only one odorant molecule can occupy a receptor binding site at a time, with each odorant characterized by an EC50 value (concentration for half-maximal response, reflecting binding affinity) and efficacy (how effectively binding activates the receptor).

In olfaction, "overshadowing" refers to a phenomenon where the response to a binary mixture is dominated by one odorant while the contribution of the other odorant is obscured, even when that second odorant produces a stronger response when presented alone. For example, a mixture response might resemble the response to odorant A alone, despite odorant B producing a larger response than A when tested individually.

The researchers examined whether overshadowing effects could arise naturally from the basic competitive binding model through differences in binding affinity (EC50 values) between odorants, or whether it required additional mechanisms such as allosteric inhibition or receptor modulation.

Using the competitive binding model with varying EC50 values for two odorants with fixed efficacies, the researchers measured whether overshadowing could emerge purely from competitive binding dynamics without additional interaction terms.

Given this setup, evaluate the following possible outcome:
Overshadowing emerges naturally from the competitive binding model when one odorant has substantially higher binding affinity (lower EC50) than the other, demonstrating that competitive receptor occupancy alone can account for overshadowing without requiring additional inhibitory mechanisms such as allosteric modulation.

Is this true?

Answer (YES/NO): YES